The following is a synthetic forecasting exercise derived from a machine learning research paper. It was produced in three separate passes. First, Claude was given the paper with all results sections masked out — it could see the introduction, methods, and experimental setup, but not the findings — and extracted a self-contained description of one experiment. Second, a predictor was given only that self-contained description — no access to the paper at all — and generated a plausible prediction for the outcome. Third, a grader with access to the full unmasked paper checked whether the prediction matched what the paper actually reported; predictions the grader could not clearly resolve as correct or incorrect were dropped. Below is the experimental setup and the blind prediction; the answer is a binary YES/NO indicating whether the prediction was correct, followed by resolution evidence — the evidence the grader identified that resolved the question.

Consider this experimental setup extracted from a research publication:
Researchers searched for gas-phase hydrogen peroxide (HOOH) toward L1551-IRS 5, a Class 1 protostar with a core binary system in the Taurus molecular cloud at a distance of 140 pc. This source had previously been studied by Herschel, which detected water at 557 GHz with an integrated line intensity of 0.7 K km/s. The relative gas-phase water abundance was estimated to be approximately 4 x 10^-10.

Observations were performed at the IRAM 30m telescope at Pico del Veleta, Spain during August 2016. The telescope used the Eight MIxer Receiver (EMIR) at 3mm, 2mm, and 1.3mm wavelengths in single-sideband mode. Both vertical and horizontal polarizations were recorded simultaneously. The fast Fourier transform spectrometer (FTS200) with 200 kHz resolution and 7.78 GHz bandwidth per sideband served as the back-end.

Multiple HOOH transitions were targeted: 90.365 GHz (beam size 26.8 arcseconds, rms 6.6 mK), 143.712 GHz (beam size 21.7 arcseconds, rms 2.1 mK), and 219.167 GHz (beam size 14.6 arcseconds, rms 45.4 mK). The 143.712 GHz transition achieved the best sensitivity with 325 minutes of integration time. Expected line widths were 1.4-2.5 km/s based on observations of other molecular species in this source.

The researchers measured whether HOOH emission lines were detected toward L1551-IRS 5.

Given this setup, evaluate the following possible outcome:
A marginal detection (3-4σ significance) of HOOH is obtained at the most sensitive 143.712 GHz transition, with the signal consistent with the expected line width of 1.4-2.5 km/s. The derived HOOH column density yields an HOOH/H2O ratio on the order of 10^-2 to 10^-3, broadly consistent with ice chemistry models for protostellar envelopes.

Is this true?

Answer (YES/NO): NO